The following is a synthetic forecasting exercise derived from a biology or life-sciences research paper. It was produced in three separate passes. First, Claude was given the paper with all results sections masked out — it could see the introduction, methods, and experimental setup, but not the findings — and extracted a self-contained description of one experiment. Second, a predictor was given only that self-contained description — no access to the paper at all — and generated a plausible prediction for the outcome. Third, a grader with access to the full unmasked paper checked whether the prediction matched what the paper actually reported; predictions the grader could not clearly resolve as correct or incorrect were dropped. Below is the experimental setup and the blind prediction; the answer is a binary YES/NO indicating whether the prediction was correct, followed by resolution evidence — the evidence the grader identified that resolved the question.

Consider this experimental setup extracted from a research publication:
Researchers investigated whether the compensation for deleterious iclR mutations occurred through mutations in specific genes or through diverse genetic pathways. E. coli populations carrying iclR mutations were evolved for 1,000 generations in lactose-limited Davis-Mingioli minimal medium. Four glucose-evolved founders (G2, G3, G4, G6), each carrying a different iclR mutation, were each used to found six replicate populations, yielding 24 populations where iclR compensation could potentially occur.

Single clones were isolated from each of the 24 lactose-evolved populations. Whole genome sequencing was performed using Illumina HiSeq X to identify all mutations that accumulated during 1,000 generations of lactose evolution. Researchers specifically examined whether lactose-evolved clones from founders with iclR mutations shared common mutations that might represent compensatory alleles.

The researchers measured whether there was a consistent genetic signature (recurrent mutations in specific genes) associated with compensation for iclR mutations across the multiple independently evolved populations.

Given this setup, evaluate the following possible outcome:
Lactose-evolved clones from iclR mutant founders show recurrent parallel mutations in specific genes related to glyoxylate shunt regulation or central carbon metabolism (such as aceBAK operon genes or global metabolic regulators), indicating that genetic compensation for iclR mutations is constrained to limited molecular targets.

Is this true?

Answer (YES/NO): NO